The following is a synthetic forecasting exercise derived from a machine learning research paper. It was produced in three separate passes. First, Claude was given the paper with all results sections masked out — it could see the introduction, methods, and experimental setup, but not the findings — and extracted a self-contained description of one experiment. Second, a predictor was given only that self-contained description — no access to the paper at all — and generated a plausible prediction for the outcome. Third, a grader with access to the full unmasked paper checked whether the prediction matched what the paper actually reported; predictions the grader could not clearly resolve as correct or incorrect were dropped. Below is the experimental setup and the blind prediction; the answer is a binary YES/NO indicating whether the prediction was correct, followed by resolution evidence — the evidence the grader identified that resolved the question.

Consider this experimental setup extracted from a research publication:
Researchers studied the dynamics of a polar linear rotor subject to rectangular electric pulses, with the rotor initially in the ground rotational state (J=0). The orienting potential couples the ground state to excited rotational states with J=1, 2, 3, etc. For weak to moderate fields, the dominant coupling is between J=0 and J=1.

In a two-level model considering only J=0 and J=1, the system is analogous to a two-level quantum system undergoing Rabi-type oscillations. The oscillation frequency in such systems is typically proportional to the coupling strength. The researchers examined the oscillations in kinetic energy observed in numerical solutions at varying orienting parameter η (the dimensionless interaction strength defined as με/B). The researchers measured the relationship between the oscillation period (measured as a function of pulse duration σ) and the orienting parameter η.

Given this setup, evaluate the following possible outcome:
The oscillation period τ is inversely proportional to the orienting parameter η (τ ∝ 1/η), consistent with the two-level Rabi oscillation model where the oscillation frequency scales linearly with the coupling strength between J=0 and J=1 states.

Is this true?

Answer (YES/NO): NO